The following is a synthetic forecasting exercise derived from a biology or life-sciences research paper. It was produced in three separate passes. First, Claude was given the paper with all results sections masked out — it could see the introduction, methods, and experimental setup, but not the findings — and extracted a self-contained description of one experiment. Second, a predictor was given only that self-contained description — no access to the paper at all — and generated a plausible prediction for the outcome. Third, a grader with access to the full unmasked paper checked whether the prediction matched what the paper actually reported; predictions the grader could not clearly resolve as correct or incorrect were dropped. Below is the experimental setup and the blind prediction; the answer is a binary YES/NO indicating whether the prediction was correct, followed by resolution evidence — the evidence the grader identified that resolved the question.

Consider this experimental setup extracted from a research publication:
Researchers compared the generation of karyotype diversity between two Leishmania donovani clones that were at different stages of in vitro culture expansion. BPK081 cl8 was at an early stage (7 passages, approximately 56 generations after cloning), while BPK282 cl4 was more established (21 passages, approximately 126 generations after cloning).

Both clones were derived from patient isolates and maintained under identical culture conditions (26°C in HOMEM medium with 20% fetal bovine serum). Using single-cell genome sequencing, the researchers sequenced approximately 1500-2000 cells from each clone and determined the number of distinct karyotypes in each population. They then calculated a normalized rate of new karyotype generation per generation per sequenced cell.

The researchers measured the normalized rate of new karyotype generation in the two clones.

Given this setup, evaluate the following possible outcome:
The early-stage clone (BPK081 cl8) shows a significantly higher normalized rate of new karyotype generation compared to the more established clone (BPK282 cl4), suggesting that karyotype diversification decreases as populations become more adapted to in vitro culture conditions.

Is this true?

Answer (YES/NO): NO